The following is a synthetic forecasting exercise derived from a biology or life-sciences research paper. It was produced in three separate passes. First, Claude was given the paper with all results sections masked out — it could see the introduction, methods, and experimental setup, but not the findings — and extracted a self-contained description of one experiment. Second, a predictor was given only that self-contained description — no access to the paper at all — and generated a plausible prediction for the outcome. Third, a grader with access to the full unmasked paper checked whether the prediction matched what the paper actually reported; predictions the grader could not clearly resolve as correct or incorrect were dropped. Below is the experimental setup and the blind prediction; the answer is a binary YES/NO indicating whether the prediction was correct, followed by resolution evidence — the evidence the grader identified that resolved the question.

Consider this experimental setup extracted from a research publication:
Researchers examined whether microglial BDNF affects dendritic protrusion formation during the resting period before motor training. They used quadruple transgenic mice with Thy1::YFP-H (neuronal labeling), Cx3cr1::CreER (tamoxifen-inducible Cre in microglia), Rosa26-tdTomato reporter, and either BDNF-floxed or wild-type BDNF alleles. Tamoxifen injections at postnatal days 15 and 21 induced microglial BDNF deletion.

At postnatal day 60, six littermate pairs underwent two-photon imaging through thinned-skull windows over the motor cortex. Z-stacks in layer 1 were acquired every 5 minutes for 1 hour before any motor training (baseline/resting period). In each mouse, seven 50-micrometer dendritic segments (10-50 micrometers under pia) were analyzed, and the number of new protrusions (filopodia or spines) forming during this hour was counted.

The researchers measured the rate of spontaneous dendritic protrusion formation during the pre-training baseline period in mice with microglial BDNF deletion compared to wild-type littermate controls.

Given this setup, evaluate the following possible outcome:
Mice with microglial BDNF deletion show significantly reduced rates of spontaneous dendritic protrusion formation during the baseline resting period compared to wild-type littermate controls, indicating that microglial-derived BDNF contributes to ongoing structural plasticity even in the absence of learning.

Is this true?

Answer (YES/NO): NO